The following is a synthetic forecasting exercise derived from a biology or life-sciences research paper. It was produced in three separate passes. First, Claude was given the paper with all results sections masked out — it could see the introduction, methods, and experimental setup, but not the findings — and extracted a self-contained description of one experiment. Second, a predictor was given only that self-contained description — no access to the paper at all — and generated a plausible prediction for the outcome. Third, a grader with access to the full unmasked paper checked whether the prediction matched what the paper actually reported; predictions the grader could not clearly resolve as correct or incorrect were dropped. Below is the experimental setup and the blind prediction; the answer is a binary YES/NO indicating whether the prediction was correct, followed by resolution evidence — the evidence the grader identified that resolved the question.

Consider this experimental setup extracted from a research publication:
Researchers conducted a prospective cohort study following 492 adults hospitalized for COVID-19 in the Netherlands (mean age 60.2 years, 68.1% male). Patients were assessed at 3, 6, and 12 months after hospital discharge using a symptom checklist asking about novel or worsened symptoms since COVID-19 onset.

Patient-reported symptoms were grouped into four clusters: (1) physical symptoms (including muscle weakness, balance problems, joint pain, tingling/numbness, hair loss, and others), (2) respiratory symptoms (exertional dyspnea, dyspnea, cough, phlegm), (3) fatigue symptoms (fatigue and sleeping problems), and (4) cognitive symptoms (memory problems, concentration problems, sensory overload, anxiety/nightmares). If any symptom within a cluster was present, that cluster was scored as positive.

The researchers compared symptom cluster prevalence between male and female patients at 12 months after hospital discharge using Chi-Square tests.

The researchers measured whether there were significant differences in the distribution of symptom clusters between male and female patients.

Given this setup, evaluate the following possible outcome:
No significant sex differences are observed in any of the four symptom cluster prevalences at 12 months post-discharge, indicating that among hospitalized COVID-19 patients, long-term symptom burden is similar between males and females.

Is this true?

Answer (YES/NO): NO